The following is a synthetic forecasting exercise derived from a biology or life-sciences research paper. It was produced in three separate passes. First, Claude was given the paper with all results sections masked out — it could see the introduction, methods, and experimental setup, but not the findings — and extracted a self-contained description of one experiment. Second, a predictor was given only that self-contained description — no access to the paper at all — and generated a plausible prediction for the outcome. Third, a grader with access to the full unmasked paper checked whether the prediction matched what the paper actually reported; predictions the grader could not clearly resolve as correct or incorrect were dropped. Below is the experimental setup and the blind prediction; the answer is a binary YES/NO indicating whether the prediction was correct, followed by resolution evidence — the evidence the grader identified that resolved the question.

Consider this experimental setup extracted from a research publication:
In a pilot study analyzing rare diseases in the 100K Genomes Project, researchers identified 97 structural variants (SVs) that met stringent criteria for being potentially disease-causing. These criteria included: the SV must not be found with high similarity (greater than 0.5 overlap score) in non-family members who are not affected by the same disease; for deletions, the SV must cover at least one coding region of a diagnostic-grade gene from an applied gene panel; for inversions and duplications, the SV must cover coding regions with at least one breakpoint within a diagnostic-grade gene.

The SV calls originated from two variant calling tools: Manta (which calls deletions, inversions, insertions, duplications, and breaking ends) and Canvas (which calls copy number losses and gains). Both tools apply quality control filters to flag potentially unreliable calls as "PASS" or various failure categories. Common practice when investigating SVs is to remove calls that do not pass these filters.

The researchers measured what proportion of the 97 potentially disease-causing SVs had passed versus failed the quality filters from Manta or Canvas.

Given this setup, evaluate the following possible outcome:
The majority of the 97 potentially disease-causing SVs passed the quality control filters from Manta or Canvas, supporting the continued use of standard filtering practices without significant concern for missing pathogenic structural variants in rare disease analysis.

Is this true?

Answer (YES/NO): NO